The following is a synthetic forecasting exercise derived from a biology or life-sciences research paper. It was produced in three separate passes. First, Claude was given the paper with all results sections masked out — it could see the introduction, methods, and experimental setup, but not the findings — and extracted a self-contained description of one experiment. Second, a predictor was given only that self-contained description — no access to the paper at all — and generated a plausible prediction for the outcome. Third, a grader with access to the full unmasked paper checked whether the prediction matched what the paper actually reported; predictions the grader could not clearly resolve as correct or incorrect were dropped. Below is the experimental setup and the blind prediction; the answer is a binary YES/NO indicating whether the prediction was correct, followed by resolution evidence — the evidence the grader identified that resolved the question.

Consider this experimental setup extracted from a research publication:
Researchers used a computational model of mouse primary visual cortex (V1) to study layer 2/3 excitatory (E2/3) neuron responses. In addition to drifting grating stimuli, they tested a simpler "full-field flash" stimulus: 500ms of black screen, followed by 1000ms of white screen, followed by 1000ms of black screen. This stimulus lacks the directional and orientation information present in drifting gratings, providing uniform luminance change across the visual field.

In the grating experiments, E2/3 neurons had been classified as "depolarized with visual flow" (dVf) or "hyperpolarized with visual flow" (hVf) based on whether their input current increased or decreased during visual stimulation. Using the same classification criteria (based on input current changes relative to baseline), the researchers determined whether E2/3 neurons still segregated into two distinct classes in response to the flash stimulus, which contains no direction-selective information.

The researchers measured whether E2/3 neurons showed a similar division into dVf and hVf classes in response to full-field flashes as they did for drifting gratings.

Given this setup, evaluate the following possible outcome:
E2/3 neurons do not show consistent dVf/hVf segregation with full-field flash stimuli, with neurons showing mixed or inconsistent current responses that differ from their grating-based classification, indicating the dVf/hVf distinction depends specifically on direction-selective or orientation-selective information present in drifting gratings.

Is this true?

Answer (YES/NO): NO